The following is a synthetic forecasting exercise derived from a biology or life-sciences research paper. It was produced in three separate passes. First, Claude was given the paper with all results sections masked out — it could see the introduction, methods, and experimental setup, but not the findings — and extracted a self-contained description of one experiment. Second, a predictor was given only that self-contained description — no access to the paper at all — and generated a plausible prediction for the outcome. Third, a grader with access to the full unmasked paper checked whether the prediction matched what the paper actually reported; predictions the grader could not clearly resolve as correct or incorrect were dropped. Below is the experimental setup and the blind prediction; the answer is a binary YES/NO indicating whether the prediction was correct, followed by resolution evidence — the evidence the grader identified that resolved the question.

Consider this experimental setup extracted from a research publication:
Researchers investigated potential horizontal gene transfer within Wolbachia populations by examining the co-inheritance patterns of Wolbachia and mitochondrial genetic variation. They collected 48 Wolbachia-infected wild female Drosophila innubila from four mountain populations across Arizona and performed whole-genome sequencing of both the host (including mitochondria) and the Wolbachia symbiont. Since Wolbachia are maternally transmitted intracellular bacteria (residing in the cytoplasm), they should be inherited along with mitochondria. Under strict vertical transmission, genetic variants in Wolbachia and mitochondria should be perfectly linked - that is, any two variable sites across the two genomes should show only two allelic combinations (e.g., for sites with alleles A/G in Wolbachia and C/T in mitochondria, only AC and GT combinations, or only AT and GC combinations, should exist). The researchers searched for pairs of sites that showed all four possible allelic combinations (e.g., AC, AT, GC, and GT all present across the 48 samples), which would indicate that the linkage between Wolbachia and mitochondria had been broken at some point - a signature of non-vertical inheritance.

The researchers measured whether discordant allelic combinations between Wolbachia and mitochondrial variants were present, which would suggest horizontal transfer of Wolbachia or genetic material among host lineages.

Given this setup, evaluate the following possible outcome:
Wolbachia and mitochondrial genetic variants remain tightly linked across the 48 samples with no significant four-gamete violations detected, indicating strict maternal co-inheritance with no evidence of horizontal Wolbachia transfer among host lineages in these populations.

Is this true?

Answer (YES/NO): NO